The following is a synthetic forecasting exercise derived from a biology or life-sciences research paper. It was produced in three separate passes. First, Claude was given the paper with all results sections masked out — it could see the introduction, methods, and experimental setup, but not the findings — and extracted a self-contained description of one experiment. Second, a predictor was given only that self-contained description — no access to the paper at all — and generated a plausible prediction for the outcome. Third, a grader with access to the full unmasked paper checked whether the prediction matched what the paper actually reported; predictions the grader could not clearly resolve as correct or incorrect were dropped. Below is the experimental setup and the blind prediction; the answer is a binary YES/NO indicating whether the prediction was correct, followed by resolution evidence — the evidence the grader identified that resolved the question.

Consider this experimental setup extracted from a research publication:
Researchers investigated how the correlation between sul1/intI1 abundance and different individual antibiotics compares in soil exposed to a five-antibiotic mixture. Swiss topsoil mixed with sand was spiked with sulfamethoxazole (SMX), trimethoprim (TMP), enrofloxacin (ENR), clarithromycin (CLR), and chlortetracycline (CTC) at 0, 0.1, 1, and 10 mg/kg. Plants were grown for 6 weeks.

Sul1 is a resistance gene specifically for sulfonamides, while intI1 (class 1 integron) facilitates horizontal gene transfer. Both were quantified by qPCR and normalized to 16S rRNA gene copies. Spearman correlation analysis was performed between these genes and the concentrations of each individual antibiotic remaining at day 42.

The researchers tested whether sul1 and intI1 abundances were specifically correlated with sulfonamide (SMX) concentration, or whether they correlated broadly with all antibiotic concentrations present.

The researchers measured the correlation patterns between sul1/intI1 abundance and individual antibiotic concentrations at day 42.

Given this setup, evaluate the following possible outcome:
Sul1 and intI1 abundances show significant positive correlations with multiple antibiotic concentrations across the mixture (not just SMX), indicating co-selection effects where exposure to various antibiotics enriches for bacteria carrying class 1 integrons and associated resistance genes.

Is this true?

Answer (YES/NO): YES